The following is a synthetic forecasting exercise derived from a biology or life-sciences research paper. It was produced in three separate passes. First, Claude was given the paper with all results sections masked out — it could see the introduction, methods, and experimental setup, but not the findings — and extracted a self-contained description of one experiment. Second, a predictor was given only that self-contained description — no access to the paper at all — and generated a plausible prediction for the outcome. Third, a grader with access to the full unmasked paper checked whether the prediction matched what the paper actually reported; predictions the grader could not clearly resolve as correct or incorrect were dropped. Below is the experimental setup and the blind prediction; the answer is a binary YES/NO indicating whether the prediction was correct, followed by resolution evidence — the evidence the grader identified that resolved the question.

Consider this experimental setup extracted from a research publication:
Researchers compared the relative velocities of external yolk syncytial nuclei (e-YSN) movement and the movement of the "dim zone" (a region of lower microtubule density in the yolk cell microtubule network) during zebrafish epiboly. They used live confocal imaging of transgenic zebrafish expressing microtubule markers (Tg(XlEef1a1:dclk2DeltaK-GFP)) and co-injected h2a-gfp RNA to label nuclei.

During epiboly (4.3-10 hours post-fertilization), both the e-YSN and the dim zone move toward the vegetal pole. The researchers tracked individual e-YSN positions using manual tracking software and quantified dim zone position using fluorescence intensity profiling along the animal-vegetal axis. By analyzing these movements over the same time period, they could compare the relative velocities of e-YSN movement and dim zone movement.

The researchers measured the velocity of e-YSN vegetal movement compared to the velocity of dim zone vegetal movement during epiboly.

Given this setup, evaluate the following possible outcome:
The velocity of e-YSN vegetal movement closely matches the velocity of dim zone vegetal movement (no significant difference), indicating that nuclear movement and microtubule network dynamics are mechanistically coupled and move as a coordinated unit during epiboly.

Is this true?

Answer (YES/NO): NO